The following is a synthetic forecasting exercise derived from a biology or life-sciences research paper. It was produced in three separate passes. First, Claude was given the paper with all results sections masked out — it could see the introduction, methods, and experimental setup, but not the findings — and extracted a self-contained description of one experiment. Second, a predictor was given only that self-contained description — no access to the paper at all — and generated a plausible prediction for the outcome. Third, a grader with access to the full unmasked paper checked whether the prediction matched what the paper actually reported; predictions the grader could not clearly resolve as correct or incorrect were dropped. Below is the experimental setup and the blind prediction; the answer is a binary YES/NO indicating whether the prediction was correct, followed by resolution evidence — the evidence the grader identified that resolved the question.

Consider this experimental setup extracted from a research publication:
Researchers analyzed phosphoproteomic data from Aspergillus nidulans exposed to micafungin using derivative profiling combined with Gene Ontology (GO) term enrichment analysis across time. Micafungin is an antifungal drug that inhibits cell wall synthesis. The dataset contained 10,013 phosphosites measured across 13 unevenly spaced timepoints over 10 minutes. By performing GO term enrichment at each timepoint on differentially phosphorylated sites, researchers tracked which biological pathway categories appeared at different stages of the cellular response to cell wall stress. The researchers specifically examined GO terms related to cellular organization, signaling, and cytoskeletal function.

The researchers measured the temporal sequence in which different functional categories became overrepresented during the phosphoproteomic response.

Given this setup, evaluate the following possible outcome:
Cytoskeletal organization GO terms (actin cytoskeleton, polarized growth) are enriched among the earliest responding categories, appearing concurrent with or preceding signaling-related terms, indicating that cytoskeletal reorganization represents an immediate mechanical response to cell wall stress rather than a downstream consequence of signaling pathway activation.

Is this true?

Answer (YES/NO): NO